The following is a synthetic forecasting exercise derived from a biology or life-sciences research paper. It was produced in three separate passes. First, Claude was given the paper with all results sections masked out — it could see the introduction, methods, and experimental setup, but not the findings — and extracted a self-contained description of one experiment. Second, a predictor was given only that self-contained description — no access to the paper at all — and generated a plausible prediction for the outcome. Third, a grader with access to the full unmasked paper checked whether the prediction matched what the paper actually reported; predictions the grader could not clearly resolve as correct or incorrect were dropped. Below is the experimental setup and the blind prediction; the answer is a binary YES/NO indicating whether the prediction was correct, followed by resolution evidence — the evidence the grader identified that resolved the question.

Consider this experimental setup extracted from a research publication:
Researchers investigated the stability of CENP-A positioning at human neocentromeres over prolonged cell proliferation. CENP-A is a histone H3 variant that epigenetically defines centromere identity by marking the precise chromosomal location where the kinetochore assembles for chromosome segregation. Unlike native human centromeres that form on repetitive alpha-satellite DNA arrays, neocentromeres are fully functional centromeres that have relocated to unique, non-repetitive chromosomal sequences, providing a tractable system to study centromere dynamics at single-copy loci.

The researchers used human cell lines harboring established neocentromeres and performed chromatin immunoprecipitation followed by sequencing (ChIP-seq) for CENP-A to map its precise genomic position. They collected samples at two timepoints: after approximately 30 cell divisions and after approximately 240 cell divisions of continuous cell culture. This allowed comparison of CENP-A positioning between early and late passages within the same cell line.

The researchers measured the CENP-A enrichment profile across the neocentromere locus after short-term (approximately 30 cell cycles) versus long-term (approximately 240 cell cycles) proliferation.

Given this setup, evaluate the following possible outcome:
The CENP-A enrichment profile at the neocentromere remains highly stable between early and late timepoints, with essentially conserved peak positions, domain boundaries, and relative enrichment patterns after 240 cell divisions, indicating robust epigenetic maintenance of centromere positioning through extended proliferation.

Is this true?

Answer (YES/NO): NO